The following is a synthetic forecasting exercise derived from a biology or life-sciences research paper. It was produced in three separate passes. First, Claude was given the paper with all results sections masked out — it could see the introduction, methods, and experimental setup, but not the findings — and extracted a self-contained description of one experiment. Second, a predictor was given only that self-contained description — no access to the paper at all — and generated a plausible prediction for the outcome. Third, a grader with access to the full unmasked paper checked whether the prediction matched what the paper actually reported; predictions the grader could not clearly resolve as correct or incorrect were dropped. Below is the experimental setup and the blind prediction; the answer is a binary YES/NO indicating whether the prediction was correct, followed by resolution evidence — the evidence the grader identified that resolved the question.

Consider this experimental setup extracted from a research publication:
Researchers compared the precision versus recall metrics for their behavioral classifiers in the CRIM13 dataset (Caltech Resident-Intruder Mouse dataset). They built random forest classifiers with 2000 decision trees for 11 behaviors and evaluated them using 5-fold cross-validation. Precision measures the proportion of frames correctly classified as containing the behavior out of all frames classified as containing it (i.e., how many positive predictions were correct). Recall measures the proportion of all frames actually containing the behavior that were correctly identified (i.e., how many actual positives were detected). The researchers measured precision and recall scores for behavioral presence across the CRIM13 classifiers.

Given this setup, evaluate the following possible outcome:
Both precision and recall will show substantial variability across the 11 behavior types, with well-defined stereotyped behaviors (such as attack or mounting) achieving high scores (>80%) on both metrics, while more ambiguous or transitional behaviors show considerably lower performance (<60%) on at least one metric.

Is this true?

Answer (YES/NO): NO